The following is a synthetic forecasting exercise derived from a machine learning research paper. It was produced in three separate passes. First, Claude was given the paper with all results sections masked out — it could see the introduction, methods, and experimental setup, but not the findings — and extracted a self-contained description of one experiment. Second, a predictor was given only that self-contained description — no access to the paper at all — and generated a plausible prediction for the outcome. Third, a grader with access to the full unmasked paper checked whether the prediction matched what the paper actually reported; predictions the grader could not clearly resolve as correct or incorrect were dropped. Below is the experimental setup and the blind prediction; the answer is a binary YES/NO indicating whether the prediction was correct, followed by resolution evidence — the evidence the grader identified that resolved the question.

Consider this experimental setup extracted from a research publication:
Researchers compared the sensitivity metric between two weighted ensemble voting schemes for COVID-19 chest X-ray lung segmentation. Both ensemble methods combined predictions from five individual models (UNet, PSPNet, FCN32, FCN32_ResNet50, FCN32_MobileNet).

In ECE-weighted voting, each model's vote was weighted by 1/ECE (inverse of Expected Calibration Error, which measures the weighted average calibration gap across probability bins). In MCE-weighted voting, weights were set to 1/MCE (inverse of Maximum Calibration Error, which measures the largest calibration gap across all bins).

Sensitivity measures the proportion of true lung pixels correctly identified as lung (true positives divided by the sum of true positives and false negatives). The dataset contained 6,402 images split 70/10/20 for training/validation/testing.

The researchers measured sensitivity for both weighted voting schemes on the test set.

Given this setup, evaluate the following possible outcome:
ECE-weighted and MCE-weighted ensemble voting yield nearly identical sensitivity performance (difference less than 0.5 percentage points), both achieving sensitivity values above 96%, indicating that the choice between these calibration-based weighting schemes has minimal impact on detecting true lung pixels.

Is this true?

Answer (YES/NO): NO